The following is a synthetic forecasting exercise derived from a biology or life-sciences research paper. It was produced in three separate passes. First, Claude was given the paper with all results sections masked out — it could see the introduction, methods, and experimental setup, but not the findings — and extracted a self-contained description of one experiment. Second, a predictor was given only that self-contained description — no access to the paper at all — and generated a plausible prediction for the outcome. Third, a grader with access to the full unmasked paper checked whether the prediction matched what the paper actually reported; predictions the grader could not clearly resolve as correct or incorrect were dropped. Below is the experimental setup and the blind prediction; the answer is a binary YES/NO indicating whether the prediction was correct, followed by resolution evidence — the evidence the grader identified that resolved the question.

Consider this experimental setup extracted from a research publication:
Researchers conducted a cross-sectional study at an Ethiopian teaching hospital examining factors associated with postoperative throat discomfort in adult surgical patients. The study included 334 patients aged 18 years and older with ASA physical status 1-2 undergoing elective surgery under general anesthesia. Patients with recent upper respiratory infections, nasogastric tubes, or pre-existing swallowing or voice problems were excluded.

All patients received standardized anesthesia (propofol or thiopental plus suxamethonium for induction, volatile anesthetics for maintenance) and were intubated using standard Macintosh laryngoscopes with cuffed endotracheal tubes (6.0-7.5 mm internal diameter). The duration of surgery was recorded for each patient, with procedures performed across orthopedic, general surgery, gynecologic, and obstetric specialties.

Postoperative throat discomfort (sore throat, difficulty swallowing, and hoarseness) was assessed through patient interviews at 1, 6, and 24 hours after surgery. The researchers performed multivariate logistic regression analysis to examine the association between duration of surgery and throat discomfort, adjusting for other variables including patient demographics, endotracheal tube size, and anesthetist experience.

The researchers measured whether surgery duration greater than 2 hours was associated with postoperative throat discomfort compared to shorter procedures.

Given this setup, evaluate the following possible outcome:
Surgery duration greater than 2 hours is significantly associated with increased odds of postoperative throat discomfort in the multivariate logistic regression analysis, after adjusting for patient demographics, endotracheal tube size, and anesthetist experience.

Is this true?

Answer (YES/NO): YES